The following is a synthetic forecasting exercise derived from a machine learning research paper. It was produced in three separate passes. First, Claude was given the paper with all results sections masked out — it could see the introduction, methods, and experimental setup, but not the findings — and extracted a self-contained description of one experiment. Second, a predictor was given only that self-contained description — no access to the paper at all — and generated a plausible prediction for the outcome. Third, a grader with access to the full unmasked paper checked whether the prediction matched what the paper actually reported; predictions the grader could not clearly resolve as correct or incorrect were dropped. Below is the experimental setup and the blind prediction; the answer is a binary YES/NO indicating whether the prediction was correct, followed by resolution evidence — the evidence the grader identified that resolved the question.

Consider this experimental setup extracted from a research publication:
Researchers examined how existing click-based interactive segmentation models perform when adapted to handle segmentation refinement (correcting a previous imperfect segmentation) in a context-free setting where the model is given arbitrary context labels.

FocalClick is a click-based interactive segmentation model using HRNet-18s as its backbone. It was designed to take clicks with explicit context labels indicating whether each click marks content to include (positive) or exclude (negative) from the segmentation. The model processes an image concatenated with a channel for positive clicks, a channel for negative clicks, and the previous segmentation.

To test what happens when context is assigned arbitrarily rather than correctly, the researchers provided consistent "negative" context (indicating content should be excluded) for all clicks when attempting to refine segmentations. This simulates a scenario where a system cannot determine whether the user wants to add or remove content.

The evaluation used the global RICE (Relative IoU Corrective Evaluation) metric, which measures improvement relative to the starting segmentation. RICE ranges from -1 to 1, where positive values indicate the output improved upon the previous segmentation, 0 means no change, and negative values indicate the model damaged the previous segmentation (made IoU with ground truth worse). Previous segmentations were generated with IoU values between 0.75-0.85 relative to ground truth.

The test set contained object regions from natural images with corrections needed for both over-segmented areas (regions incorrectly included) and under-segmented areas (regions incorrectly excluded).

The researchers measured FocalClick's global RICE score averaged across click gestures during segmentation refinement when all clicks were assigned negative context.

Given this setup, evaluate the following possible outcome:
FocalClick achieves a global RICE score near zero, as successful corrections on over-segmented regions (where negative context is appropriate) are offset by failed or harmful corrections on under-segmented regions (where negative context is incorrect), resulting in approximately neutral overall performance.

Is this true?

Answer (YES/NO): NO